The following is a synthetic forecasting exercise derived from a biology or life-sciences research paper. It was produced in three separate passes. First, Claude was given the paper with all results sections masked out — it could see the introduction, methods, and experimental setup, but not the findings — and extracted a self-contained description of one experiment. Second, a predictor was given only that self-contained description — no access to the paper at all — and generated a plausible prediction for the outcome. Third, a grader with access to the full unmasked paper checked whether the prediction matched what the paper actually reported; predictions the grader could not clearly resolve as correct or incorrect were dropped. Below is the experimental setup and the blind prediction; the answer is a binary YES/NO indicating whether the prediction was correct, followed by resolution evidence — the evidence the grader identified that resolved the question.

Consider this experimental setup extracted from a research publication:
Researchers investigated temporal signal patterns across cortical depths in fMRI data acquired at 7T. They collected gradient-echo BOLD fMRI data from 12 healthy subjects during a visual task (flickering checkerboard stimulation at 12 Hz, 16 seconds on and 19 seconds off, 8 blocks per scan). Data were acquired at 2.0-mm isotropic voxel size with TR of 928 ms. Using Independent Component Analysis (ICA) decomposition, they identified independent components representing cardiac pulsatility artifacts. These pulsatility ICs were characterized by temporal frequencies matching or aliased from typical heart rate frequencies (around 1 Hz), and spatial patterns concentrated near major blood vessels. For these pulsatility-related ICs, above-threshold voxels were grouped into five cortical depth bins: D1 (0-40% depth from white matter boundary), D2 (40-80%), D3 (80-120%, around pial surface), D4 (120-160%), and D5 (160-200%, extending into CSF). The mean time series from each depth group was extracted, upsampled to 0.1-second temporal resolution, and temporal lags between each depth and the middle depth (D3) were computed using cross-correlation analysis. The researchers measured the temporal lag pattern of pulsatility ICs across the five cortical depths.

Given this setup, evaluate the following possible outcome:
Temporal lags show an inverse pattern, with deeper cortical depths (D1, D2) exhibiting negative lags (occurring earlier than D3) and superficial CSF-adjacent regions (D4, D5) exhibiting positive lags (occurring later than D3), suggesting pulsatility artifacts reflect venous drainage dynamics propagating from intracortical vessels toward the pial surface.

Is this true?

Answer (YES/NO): NO